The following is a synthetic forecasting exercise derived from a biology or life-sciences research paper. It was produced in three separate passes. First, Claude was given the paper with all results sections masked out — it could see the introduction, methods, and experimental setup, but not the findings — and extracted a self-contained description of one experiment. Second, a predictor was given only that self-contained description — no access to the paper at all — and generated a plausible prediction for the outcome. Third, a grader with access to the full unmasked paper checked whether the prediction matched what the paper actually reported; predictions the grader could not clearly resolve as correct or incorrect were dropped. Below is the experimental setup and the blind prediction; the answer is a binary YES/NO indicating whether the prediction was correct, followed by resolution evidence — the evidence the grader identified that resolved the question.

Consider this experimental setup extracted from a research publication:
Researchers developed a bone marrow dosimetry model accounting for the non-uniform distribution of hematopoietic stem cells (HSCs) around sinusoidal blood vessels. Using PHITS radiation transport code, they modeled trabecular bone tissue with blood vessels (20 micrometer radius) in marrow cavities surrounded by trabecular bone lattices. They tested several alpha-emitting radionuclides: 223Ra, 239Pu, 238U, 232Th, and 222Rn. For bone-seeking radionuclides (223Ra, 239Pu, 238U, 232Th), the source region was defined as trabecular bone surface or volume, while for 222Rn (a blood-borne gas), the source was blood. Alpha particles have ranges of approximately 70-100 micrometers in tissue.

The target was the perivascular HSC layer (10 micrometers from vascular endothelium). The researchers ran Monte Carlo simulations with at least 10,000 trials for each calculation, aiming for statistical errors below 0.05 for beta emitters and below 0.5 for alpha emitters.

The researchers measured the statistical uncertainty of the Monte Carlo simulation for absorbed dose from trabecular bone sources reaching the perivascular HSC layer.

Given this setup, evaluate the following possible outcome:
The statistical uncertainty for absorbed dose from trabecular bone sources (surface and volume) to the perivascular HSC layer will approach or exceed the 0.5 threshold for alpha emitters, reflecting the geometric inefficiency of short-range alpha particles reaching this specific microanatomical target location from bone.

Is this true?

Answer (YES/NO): YES